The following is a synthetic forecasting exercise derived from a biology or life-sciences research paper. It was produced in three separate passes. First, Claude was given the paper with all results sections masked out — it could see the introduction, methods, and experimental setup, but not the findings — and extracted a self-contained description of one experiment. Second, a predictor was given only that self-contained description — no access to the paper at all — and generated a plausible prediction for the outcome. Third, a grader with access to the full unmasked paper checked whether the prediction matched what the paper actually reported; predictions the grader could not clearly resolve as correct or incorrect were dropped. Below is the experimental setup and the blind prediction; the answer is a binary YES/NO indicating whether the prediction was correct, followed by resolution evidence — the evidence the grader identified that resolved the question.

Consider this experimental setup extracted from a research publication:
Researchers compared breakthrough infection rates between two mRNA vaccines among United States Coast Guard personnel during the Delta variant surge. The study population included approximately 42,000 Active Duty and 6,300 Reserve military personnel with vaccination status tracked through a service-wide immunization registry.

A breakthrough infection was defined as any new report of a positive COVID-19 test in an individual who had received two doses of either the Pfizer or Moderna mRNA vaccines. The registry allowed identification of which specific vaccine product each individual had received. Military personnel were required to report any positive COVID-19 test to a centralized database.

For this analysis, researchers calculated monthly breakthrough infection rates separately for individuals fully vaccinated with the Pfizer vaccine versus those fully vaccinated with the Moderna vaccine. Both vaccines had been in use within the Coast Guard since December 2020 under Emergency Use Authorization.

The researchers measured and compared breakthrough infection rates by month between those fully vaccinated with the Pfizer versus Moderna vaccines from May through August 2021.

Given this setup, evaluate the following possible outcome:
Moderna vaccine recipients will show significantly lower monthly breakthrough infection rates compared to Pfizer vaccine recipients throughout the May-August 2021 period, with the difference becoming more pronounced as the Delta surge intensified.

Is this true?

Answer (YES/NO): NO